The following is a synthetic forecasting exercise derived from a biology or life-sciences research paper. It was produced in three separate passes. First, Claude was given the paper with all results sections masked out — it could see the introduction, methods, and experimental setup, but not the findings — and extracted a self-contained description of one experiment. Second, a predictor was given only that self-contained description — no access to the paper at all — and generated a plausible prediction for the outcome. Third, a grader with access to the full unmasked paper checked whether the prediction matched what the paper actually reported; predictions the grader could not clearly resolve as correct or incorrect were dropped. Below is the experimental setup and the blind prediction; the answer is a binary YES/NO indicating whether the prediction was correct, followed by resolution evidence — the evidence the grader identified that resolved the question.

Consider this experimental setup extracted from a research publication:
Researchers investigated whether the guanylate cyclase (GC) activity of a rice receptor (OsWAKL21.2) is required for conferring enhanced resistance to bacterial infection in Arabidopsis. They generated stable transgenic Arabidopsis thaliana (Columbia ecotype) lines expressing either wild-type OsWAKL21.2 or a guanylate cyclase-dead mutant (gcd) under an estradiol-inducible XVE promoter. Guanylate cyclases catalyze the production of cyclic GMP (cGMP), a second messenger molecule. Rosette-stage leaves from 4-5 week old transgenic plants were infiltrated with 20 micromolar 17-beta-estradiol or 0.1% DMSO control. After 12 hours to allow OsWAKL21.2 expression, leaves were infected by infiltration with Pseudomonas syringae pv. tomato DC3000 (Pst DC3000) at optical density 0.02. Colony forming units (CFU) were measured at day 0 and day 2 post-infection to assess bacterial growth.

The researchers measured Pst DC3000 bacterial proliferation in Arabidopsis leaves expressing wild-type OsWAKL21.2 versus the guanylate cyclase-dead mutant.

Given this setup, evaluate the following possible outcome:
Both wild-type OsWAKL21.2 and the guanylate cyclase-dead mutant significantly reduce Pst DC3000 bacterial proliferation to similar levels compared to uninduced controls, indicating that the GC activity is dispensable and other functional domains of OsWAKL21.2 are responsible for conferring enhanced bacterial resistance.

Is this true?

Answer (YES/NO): NO